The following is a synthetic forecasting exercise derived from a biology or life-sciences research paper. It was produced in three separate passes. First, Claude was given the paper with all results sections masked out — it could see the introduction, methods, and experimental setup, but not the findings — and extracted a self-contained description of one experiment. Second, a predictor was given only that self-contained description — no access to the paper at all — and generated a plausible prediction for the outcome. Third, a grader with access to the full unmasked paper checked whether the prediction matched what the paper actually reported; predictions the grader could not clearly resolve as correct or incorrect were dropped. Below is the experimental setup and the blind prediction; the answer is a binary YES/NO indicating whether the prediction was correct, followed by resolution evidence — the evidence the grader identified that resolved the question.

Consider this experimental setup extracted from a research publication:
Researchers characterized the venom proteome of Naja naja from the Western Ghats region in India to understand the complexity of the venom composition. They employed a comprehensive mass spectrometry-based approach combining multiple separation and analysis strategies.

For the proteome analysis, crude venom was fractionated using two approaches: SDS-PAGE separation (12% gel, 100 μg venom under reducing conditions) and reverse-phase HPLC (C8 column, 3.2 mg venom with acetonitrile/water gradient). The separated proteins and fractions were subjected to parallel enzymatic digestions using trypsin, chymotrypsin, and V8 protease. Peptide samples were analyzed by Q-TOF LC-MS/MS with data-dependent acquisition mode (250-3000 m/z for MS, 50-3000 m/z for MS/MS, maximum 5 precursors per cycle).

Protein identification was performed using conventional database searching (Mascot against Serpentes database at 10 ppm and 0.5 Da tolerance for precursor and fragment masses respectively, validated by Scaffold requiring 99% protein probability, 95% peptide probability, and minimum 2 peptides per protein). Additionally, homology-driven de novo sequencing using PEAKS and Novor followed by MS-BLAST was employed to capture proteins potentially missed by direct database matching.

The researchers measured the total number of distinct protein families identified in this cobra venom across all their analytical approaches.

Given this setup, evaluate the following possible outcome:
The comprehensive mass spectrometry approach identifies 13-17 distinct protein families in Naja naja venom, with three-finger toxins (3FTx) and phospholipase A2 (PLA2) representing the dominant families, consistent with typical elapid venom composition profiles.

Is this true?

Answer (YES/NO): YES